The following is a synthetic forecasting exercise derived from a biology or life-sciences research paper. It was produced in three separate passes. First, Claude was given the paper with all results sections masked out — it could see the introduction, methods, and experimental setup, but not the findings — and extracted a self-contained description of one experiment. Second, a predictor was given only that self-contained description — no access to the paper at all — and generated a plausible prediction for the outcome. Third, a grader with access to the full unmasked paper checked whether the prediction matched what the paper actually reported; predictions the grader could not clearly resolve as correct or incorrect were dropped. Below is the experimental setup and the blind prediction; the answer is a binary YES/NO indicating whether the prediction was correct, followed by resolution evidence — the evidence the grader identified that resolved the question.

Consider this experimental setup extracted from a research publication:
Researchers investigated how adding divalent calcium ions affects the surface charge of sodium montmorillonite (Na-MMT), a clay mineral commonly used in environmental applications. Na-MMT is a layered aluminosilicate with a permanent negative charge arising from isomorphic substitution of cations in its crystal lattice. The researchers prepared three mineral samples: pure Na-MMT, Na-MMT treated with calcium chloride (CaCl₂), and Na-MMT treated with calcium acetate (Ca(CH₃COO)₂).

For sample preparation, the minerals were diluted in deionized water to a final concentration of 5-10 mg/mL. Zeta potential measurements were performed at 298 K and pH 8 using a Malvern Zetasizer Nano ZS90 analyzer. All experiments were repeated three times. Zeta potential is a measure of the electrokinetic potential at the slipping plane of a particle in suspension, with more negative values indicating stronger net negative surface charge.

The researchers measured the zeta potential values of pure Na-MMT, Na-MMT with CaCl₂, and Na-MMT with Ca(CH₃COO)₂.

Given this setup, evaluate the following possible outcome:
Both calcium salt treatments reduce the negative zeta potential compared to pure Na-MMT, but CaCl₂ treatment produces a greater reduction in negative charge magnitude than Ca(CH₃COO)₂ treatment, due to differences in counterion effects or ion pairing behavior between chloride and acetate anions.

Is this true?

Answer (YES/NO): NO